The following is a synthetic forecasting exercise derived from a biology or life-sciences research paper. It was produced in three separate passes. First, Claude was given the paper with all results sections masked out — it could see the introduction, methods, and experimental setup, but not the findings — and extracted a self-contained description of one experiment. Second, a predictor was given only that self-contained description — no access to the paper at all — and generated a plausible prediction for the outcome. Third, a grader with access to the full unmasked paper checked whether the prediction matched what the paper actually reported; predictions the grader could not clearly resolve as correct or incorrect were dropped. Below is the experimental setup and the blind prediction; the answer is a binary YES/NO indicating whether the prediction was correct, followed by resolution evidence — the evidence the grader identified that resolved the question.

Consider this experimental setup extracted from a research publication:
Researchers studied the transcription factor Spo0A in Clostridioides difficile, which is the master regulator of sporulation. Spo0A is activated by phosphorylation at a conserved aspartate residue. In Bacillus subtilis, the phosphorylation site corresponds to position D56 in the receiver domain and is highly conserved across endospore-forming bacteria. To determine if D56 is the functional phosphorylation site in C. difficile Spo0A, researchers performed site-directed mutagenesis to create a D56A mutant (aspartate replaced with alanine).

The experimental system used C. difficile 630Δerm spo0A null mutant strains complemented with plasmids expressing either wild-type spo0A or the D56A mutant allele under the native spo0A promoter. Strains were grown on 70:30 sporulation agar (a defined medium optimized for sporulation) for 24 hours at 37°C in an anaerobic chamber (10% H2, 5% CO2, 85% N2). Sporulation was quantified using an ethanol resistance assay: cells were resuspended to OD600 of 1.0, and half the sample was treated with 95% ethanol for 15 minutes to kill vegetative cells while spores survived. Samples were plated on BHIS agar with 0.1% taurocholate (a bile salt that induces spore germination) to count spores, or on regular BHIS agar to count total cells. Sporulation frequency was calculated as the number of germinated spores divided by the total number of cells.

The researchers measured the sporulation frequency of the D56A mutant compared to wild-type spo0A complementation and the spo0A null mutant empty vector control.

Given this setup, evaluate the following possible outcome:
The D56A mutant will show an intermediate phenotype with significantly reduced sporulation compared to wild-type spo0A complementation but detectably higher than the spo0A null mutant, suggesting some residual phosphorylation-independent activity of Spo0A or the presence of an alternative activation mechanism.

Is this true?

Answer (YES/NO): YES